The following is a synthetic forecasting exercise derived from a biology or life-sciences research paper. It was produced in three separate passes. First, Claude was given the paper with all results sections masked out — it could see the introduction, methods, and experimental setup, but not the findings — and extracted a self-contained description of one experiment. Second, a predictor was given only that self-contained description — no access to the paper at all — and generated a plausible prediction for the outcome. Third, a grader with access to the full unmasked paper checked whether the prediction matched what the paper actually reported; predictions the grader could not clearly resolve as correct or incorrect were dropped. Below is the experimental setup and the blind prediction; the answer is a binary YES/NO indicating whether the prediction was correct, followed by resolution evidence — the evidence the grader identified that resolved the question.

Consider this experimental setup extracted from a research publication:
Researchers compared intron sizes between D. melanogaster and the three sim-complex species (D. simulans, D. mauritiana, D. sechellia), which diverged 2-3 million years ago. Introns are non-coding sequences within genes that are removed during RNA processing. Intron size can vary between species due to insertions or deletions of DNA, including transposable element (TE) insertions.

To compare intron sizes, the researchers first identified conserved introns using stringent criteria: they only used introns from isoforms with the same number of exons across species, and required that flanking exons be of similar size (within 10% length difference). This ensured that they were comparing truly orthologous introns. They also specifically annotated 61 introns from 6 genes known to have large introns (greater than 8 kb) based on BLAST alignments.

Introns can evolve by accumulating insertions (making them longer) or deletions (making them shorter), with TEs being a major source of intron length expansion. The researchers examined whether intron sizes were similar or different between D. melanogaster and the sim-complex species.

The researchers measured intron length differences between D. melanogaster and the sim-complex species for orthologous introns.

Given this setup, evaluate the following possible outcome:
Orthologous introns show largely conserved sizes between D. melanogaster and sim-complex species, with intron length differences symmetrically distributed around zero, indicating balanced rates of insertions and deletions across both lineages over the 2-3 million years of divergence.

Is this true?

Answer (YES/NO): NO